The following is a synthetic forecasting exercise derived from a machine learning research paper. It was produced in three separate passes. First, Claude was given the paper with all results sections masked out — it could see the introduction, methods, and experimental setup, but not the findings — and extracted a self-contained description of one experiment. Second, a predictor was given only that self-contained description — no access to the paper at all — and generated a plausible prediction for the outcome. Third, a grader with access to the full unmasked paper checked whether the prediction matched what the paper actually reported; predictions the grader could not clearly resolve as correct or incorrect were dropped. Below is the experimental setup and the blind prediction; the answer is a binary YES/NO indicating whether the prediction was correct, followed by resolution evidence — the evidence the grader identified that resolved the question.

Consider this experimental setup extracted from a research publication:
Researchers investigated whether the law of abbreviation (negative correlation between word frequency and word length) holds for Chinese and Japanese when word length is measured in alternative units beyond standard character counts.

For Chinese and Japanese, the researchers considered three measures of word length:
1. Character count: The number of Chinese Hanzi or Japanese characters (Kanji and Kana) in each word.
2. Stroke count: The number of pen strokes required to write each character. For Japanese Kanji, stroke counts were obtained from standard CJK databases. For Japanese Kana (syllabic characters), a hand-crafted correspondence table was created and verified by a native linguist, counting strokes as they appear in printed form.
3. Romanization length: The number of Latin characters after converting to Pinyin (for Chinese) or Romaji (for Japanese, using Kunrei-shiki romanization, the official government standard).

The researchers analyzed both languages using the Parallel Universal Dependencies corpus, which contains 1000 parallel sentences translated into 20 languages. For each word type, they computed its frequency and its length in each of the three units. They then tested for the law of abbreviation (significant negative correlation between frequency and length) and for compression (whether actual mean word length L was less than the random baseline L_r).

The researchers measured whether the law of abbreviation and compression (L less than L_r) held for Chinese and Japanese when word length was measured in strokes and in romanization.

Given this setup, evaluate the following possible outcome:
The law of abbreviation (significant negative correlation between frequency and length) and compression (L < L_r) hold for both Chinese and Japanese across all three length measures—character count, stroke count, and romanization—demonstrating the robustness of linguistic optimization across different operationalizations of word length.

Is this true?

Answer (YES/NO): YES